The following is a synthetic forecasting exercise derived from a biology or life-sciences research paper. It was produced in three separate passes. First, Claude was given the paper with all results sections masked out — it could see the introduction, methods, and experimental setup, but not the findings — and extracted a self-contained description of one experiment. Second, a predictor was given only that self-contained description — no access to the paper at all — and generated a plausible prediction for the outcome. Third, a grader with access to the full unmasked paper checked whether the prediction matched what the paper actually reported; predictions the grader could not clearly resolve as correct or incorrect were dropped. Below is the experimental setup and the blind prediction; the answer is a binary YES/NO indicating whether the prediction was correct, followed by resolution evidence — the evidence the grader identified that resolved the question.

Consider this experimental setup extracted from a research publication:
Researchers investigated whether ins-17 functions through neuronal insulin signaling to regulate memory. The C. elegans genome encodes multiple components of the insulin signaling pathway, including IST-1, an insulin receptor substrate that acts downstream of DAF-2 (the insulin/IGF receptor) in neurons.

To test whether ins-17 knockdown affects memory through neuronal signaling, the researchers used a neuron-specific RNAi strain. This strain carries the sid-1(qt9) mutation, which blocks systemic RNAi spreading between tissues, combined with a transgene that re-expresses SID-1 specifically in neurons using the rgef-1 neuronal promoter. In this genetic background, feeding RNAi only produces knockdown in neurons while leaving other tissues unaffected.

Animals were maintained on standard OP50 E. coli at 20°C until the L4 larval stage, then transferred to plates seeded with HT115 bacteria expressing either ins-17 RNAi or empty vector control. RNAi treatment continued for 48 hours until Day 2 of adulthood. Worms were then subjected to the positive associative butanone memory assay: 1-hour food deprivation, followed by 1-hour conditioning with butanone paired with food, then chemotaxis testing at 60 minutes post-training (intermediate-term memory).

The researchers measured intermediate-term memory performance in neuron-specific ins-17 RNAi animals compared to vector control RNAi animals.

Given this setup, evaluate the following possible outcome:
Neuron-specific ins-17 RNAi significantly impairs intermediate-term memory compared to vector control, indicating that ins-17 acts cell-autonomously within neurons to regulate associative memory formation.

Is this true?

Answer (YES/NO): YES